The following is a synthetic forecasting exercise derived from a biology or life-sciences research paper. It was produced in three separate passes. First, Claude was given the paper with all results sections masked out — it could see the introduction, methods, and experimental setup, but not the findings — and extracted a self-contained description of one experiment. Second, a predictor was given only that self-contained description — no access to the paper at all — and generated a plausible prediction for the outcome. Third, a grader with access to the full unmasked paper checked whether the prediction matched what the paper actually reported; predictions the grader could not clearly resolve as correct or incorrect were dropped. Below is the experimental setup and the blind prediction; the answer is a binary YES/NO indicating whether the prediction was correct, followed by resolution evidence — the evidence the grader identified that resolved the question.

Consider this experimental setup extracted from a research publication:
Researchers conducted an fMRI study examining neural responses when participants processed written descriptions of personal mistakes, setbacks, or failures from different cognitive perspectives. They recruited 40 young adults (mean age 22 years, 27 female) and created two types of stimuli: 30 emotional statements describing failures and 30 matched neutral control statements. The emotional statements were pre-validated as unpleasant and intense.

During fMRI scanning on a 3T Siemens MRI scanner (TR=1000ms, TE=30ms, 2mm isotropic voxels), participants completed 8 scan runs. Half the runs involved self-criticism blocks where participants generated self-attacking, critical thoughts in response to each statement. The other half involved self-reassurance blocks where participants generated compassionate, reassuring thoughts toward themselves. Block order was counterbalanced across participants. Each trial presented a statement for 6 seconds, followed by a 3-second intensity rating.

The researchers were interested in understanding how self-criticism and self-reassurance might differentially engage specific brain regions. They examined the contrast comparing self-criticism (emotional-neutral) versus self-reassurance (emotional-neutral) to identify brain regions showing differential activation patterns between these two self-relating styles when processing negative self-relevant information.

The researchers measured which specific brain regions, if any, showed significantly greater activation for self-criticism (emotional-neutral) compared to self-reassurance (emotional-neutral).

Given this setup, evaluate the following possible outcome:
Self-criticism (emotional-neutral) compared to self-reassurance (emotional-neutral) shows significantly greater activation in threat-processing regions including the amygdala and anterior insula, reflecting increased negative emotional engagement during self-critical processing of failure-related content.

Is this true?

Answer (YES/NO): NO